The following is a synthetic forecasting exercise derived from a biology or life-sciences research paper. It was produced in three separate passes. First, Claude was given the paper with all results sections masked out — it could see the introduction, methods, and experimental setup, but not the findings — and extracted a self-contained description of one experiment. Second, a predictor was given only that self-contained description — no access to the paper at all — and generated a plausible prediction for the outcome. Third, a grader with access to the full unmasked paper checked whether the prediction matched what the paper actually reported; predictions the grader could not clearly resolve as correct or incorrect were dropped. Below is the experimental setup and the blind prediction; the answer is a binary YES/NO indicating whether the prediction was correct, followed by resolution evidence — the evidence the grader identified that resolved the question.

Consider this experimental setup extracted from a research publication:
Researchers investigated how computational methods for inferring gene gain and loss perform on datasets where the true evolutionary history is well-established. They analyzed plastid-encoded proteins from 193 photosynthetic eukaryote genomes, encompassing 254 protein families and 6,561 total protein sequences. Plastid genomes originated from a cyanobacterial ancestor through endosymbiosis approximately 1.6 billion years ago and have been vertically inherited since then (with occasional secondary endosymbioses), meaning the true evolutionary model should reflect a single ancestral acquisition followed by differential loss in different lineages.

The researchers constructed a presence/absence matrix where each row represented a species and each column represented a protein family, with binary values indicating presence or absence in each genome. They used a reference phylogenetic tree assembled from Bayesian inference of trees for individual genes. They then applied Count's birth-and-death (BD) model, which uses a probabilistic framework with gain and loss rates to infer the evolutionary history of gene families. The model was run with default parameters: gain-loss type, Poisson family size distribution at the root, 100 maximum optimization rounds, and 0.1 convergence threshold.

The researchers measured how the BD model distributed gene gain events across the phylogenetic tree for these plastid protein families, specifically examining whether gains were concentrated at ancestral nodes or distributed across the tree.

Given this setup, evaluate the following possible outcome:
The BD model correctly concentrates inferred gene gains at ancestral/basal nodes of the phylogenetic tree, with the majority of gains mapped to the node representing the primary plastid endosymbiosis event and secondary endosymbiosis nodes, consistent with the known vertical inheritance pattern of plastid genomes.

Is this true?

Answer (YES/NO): NO